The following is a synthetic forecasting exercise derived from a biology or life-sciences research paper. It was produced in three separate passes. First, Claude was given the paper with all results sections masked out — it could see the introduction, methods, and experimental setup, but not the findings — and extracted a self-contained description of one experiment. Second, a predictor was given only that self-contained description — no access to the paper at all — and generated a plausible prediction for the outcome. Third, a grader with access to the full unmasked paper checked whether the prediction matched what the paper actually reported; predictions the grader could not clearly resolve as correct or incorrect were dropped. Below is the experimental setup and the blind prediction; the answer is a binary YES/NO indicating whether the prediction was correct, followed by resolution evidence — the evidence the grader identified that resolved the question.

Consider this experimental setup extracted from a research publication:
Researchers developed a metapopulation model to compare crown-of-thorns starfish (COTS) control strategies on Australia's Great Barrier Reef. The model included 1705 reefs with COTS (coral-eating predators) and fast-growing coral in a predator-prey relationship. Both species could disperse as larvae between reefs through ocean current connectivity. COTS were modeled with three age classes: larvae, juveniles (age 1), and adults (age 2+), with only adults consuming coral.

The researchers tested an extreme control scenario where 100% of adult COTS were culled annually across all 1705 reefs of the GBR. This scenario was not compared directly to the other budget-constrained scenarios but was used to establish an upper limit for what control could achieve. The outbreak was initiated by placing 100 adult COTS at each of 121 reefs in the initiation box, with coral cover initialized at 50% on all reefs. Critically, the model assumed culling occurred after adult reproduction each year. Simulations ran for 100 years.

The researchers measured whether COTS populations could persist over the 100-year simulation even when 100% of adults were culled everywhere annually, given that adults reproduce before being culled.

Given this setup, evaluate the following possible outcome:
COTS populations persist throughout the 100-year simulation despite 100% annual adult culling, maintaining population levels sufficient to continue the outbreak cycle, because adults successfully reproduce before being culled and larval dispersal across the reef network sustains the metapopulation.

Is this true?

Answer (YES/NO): YES